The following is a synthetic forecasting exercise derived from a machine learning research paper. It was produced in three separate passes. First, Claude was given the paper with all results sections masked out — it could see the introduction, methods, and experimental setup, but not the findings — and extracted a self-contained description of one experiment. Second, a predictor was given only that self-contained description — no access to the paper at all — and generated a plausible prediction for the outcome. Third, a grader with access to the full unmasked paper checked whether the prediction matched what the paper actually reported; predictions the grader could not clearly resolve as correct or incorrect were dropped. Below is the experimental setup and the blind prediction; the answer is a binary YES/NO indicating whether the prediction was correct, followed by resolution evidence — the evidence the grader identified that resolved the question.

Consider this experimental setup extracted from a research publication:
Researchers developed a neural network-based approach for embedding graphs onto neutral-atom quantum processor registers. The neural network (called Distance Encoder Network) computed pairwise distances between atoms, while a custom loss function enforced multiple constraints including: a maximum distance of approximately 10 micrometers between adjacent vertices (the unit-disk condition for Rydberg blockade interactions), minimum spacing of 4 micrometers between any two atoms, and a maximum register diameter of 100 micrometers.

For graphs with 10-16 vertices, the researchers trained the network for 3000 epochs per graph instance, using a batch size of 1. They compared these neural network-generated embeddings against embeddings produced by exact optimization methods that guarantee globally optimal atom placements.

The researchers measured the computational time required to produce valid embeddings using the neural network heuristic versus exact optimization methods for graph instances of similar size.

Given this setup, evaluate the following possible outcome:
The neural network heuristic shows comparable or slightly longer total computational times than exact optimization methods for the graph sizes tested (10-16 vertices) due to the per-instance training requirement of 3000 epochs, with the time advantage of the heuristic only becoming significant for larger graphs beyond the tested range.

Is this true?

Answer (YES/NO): NO